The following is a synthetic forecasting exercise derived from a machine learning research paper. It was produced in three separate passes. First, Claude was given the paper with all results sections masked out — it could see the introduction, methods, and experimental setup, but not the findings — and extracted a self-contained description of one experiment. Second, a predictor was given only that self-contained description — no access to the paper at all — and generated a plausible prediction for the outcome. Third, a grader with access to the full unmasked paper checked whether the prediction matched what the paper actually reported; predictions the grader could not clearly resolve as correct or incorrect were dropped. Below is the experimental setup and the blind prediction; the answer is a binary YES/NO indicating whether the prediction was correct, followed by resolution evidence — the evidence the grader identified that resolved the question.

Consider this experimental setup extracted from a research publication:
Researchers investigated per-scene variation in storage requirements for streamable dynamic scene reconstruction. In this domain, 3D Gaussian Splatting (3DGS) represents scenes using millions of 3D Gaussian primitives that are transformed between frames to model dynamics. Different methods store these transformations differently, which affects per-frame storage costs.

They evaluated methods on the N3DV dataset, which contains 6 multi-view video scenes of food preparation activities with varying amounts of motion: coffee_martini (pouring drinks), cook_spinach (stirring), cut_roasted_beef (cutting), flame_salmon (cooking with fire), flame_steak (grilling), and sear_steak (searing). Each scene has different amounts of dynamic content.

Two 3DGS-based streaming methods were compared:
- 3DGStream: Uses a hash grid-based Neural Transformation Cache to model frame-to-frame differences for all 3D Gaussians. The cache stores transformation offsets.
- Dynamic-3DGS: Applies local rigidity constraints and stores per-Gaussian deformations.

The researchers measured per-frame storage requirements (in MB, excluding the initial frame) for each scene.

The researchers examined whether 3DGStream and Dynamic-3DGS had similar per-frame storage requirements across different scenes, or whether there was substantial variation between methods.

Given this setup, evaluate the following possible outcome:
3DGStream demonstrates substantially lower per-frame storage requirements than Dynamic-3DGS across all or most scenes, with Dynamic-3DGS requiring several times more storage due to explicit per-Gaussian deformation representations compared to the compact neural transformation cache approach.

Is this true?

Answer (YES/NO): NO